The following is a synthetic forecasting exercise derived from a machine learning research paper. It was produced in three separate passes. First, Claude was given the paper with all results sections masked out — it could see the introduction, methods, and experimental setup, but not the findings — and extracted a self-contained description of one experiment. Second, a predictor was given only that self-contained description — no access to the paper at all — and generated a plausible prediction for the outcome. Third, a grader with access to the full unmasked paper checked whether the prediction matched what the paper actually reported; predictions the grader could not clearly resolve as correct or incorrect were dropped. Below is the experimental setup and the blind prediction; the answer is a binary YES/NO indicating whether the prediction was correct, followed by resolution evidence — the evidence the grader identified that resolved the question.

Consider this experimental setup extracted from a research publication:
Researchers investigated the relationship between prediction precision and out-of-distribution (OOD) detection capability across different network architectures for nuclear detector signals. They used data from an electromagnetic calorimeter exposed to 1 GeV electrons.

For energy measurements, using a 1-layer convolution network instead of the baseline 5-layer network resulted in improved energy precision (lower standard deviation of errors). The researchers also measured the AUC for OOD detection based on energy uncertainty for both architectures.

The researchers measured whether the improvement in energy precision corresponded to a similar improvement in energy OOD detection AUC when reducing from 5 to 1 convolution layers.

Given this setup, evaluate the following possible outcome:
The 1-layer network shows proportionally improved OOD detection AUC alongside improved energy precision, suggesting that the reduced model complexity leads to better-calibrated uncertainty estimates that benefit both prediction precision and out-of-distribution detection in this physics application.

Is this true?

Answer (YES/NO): YES